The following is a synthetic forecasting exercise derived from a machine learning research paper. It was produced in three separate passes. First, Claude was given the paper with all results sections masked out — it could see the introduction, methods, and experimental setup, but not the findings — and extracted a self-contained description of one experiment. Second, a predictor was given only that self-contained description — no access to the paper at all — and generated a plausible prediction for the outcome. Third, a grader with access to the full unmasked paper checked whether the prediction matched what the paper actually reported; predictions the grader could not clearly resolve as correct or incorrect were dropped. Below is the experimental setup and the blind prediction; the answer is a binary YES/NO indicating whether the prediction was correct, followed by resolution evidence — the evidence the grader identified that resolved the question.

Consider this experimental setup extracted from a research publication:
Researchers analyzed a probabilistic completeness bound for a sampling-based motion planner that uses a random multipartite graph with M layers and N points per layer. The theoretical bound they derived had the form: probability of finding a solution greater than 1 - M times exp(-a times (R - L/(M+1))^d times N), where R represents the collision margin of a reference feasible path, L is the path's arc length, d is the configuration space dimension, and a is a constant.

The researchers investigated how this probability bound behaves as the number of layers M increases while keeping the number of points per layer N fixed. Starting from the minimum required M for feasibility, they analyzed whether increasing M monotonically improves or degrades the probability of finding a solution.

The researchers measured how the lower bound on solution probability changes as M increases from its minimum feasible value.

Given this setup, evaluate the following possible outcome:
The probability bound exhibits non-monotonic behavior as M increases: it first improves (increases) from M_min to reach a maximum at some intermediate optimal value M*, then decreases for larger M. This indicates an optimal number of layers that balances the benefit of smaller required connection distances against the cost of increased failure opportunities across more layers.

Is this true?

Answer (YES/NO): YES